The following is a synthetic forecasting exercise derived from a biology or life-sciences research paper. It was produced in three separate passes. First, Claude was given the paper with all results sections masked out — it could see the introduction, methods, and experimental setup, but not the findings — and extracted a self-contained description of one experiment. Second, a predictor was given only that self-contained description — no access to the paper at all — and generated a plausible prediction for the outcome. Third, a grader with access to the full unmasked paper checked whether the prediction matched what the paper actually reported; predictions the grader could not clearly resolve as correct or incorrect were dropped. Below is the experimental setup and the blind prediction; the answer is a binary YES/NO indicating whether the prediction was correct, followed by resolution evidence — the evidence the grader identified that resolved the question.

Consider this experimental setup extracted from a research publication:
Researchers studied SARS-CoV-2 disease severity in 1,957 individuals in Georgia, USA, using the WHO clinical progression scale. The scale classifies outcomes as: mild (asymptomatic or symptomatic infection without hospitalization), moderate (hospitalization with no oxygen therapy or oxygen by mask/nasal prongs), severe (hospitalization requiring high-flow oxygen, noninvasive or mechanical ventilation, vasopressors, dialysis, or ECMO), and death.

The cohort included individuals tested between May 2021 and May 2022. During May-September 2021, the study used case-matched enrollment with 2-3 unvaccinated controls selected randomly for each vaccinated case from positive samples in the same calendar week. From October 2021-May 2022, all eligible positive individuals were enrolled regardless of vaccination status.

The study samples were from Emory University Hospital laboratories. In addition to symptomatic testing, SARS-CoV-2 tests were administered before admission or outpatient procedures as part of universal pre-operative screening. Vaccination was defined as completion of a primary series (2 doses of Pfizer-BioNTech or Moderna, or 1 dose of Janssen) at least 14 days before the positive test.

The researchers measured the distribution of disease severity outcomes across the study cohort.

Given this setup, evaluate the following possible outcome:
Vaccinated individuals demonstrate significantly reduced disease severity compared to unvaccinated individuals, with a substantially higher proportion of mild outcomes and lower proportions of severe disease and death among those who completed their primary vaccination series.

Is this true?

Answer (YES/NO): YES